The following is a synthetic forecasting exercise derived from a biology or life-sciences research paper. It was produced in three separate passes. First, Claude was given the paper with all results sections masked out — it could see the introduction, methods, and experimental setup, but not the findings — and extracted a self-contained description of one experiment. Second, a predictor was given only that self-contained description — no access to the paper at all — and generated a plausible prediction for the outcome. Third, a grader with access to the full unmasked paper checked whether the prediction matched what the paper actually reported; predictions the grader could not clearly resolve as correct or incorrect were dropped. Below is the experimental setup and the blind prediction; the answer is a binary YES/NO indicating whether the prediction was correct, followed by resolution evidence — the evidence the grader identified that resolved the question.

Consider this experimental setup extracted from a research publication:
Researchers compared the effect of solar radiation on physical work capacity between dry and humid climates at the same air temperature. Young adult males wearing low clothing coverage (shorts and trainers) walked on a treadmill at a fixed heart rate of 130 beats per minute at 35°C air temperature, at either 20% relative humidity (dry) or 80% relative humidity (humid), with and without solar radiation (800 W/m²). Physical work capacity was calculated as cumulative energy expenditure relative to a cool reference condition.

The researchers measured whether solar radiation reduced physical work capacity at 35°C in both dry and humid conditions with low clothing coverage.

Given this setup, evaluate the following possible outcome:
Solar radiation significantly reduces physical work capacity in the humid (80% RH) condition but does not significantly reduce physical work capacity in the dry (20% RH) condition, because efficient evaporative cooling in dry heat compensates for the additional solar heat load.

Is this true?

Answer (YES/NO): YES